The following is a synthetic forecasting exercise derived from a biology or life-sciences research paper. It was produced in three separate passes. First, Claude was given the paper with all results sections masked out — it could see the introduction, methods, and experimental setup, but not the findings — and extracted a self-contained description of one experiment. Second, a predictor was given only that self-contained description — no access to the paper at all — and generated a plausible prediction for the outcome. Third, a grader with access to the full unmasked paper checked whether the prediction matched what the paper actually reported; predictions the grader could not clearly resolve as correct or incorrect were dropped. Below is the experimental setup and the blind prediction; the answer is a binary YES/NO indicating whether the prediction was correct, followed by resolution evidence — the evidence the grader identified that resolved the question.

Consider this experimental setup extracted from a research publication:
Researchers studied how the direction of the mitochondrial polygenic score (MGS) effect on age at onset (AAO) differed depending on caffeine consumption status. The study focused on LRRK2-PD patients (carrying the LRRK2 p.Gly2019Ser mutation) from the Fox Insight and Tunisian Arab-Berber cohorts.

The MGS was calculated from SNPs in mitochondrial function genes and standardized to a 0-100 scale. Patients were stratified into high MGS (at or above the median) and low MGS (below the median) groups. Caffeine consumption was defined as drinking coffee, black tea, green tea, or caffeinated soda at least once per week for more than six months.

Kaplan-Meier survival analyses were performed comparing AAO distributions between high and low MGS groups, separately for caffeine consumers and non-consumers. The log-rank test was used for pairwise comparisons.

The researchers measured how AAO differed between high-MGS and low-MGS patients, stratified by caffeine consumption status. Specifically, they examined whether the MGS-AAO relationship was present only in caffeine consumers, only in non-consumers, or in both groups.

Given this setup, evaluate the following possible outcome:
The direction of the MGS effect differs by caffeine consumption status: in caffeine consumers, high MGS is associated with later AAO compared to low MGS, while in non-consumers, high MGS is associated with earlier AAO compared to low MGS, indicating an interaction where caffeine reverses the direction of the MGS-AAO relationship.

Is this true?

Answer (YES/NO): NO